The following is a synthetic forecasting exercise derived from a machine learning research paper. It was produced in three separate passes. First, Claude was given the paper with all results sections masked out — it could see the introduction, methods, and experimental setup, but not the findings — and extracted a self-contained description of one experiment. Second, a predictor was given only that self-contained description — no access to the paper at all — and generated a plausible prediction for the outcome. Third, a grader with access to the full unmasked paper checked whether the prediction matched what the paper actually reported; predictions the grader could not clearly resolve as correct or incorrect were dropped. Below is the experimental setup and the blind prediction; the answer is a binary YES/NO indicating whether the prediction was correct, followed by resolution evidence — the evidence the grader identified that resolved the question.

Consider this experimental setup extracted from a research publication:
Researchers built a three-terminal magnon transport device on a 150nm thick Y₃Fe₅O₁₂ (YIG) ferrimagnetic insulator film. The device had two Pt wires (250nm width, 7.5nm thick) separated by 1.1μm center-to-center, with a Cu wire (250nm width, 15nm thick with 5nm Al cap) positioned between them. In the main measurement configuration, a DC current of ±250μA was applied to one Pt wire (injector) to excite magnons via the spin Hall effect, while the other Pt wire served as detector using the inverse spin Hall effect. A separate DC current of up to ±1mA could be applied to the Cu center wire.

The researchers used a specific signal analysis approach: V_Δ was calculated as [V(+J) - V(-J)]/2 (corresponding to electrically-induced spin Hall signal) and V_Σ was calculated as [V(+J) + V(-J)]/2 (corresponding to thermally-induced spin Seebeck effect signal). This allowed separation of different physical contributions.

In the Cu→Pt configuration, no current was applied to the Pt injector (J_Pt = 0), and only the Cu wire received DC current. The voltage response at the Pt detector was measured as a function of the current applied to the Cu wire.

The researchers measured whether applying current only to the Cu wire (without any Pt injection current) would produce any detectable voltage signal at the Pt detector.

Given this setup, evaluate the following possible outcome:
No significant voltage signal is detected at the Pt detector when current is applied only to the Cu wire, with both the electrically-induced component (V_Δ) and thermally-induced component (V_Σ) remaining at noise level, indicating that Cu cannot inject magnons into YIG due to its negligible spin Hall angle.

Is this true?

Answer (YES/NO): NO